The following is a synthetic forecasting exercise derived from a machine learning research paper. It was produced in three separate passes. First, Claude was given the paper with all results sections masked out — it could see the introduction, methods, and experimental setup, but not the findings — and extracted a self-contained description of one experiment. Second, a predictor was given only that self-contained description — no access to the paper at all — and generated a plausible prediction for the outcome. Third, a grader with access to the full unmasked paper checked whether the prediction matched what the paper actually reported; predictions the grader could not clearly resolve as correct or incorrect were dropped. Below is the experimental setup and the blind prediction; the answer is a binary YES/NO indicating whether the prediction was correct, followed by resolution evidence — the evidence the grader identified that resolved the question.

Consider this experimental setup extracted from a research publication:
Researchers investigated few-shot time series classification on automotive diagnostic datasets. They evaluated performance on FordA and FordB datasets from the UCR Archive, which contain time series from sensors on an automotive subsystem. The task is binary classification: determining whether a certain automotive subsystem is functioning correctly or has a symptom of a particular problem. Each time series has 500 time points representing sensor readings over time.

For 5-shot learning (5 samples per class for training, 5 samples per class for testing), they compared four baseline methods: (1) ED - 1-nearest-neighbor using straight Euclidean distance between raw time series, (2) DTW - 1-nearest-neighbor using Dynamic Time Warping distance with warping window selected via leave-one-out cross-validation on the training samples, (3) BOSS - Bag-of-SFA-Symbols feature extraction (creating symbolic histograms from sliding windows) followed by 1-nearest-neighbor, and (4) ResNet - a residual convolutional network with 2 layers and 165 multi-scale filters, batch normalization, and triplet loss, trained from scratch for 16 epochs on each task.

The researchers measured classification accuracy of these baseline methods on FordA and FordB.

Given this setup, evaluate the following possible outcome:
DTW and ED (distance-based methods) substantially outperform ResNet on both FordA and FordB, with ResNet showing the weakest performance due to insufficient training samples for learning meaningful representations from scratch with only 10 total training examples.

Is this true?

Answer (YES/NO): NO